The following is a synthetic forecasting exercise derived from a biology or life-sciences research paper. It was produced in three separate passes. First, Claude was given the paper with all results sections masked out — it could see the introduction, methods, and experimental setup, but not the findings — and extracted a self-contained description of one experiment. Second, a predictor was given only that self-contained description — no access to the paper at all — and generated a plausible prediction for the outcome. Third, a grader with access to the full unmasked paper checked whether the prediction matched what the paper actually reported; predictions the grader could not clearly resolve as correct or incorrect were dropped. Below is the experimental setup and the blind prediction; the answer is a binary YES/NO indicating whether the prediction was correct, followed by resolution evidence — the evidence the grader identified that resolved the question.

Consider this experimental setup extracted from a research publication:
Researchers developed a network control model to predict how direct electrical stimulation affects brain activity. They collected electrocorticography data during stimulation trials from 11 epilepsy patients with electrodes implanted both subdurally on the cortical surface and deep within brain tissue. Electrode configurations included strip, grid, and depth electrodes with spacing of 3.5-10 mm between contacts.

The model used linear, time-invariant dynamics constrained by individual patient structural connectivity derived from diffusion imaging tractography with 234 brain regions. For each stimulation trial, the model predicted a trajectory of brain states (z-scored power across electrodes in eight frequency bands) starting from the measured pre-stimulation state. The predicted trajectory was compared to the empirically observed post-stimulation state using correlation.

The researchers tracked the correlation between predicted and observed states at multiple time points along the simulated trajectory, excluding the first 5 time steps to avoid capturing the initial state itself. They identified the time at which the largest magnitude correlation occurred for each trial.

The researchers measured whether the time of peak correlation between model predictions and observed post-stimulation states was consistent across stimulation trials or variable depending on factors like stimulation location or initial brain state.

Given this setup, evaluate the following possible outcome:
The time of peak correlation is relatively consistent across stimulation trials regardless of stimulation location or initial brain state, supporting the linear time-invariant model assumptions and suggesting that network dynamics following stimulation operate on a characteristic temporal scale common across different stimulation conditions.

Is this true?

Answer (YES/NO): NO